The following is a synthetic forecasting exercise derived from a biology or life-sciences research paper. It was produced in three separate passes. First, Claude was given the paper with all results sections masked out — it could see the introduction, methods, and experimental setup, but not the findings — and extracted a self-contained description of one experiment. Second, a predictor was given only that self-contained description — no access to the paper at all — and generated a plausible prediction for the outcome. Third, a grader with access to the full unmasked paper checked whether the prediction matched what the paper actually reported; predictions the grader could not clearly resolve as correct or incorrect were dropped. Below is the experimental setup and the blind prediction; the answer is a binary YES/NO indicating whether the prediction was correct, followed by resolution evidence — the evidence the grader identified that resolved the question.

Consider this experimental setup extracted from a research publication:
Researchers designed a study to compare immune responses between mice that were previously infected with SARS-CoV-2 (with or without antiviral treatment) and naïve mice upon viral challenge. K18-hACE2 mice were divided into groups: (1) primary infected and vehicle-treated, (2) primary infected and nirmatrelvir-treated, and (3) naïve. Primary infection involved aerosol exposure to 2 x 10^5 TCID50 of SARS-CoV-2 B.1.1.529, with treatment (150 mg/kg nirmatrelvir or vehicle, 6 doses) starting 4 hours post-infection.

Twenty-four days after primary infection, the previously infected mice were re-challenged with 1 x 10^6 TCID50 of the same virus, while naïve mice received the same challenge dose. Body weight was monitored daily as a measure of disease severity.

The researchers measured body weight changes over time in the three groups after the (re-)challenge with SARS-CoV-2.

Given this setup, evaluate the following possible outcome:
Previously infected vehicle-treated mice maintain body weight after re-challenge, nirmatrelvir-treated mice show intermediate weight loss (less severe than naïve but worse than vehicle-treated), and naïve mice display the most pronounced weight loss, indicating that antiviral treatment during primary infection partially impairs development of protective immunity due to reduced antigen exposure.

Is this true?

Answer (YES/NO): NO